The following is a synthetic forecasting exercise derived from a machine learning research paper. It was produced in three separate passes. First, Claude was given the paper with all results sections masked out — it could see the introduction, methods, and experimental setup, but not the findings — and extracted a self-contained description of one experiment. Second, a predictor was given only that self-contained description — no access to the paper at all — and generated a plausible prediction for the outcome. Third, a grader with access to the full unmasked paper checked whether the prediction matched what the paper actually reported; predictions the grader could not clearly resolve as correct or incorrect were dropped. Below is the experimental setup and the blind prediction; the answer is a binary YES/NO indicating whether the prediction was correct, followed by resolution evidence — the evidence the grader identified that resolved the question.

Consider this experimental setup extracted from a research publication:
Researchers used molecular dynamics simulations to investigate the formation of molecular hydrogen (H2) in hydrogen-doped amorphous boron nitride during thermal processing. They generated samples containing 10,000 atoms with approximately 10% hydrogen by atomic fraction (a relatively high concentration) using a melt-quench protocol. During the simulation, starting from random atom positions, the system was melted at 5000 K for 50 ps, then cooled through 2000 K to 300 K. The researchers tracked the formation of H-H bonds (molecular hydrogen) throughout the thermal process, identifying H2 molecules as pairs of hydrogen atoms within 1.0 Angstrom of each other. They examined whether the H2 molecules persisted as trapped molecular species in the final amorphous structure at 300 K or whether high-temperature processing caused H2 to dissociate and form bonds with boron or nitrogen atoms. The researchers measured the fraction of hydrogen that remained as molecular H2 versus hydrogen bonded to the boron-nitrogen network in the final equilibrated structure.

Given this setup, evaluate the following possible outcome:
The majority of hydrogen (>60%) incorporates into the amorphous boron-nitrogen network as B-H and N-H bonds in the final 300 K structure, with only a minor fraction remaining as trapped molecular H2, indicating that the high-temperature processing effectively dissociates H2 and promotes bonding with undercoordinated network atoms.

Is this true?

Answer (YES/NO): YES